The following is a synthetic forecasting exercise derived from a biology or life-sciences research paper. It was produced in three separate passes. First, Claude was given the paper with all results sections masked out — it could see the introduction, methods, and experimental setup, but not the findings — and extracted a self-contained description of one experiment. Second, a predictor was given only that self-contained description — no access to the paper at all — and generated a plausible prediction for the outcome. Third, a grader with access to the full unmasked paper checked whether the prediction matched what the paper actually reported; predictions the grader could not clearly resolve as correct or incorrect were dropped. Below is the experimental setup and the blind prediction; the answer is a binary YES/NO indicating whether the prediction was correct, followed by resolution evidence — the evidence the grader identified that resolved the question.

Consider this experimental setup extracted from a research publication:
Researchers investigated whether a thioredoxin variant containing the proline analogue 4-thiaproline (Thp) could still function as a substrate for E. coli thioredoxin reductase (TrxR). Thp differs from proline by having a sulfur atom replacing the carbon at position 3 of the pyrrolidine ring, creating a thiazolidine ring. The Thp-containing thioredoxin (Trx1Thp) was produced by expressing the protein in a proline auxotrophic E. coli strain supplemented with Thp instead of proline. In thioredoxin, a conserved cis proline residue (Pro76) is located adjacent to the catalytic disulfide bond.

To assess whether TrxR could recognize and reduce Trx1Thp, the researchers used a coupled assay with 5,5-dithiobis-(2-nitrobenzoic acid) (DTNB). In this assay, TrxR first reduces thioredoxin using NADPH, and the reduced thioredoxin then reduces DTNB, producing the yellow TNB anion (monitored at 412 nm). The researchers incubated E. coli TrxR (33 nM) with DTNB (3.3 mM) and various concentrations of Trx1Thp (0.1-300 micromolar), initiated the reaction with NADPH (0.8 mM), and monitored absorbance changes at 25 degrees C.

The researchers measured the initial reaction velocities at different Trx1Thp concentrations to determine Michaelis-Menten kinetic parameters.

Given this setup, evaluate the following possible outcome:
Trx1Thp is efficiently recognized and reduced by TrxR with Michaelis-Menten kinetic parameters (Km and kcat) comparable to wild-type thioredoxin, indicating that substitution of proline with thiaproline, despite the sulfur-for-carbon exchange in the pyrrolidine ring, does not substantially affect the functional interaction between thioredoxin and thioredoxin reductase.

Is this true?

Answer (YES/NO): YES